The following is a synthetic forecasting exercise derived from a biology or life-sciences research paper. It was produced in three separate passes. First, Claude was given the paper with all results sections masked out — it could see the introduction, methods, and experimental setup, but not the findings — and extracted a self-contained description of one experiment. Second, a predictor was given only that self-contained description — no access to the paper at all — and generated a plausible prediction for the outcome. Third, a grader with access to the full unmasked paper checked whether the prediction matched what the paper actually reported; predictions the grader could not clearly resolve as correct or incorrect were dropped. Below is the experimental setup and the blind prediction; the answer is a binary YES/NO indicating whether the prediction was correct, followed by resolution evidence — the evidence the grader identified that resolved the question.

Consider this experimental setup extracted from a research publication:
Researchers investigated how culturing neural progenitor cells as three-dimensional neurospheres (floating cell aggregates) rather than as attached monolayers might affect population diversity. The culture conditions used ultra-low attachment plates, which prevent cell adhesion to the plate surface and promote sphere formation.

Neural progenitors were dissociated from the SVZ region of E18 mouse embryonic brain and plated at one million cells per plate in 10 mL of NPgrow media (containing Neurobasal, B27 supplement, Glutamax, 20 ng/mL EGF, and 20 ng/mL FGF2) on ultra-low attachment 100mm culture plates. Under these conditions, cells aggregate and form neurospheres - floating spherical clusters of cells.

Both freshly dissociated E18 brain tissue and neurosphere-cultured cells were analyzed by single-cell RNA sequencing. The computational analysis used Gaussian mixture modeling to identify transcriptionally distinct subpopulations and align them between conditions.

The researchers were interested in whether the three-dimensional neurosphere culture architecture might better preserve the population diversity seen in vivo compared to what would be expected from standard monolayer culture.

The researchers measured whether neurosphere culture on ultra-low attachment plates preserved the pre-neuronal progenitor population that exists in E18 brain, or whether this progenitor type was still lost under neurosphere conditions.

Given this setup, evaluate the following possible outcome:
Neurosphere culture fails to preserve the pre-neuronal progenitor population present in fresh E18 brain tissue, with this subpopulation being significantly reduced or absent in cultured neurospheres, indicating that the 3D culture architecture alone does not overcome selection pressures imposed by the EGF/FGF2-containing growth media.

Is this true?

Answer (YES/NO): YES